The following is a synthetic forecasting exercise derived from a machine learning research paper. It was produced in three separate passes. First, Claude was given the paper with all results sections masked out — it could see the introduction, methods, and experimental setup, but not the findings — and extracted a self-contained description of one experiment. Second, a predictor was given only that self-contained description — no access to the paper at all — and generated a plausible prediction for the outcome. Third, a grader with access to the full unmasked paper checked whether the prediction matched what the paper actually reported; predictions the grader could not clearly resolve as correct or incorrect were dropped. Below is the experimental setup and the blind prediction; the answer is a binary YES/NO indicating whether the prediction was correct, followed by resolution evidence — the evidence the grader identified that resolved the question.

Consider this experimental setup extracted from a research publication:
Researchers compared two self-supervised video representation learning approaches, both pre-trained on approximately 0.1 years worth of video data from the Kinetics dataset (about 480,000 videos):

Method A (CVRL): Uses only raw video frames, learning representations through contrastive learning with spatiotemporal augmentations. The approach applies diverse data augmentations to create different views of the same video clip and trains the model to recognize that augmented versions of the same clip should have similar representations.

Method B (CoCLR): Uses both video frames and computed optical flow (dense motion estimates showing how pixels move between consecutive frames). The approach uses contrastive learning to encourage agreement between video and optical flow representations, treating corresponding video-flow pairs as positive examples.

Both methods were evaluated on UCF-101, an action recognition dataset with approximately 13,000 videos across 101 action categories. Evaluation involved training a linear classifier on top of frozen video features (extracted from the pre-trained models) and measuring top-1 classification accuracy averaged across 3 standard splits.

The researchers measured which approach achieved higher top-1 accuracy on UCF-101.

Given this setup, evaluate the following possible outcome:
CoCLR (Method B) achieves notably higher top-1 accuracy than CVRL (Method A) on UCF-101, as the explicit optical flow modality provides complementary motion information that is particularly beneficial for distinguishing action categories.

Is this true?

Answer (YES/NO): NO